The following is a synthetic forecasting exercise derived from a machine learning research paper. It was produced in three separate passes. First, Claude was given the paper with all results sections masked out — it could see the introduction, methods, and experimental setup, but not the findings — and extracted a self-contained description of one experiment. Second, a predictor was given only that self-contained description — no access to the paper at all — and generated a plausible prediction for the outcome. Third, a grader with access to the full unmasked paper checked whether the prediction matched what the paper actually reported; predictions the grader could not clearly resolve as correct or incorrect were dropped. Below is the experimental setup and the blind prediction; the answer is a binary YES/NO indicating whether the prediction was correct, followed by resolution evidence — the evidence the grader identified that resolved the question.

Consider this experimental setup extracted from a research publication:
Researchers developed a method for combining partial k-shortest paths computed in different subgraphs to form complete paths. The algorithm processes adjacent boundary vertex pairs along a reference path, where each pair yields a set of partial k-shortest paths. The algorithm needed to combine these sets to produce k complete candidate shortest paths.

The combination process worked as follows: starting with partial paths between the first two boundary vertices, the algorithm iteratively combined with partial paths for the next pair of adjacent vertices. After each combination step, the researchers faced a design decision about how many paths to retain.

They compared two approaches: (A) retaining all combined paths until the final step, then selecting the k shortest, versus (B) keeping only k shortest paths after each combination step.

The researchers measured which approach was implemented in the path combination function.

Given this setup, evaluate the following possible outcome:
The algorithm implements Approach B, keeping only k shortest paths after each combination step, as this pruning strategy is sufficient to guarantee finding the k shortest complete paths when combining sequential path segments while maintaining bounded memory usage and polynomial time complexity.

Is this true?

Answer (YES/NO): YES